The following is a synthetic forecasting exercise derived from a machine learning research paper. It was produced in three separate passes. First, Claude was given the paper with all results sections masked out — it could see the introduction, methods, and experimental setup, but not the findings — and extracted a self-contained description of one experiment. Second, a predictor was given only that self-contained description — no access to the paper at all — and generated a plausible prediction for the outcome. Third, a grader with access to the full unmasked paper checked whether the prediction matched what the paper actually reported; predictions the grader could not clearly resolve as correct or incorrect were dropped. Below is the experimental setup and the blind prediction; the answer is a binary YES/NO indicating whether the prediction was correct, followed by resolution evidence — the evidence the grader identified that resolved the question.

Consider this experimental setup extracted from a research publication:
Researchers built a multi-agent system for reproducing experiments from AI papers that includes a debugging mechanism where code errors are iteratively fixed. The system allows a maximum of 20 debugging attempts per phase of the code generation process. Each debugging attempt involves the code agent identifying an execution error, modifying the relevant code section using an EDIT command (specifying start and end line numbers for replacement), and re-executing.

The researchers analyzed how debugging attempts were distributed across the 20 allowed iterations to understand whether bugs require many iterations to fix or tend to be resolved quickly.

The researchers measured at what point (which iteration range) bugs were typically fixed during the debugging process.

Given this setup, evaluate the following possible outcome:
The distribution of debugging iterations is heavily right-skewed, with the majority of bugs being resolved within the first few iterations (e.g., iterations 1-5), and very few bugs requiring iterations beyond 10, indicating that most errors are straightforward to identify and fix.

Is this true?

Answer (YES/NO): NO